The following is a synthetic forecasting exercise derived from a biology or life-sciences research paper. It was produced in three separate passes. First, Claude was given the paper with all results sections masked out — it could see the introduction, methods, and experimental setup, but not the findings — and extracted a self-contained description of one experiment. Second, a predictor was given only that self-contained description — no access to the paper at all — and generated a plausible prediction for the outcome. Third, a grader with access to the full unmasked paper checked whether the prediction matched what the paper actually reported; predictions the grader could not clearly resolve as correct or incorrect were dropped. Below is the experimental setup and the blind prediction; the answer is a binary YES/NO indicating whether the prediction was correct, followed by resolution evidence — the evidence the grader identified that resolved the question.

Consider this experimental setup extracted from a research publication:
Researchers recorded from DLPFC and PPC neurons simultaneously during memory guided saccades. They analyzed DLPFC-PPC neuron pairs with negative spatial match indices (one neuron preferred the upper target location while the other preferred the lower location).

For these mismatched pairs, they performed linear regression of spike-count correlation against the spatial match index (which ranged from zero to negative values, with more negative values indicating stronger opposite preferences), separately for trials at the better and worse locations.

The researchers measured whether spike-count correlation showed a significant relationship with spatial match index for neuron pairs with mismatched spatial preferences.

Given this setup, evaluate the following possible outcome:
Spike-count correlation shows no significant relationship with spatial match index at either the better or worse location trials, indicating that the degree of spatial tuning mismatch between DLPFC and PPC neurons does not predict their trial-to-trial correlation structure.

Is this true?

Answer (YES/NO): YES